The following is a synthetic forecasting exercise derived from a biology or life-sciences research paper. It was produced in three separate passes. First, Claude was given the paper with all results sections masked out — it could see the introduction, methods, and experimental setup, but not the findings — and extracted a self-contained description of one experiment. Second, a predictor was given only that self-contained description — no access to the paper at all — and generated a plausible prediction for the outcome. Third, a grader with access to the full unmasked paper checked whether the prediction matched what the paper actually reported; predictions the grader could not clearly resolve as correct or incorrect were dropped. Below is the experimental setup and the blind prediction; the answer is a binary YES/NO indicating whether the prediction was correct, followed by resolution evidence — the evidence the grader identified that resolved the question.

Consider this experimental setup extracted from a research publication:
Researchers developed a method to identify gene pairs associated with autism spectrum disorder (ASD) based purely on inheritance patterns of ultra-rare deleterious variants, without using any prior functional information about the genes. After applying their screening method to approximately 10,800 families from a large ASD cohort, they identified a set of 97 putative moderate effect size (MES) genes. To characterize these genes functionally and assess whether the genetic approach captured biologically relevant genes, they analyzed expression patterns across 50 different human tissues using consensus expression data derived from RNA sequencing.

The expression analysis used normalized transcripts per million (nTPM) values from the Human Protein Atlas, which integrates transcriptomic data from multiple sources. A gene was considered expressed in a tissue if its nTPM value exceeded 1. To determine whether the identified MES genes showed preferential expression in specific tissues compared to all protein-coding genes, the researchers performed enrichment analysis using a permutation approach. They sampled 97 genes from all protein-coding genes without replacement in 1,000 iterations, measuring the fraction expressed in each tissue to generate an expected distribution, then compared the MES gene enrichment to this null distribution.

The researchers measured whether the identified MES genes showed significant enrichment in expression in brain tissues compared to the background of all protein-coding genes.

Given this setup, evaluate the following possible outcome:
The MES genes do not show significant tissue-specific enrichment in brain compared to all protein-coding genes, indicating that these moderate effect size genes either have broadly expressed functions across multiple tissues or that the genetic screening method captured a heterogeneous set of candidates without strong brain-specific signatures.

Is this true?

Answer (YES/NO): NO